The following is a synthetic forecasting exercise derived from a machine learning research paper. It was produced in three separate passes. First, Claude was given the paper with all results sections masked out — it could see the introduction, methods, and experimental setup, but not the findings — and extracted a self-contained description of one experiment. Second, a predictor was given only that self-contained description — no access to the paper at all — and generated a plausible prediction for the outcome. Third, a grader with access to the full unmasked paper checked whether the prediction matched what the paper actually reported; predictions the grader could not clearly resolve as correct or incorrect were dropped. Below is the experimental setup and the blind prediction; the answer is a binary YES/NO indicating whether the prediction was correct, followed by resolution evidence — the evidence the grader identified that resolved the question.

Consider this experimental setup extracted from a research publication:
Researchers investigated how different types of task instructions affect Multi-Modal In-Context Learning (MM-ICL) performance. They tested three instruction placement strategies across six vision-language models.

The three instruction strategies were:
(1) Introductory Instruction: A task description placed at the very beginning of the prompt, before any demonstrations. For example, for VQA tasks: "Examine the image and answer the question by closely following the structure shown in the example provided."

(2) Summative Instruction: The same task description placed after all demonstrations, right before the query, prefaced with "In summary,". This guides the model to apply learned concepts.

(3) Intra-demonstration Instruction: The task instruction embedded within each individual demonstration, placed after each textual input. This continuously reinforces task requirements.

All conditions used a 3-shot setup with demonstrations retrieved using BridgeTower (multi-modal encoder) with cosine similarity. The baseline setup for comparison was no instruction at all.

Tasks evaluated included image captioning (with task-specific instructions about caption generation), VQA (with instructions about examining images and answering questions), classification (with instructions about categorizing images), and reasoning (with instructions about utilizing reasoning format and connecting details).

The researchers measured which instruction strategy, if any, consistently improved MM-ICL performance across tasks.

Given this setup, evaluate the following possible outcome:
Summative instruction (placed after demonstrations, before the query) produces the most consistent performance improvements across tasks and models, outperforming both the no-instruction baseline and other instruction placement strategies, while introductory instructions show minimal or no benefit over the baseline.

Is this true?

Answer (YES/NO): NO